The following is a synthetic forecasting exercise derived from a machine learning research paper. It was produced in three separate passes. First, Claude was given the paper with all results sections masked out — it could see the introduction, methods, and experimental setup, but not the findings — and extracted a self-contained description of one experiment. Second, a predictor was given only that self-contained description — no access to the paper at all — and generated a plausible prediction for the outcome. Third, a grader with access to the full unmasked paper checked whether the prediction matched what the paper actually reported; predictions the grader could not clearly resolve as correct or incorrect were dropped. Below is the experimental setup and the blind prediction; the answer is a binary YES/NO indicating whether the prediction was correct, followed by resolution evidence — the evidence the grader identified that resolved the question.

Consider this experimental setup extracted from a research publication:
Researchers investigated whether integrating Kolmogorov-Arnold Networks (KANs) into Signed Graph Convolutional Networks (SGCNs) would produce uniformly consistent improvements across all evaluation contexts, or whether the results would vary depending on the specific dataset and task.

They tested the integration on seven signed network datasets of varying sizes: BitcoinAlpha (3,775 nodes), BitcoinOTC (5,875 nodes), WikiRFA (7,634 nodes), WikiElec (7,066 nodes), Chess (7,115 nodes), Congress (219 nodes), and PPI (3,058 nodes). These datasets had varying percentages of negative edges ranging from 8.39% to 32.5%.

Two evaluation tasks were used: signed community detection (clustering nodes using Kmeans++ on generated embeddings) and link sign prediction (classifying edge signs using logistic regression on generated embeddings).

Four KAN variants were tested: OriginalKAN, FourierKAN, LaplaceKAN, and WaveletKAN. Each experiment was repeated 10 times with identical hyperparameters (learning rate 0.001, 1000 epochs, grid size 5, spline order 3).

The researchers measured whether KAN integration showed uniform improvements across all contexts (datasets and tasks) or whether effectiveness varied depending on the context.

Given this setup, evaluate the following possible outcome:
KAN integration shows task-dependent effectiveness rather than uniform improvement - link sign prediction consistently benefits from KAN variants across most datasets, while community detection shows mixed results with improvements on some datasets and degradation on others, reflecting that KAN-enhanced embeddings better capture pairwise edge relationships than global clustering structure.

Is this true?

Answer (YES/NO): NO